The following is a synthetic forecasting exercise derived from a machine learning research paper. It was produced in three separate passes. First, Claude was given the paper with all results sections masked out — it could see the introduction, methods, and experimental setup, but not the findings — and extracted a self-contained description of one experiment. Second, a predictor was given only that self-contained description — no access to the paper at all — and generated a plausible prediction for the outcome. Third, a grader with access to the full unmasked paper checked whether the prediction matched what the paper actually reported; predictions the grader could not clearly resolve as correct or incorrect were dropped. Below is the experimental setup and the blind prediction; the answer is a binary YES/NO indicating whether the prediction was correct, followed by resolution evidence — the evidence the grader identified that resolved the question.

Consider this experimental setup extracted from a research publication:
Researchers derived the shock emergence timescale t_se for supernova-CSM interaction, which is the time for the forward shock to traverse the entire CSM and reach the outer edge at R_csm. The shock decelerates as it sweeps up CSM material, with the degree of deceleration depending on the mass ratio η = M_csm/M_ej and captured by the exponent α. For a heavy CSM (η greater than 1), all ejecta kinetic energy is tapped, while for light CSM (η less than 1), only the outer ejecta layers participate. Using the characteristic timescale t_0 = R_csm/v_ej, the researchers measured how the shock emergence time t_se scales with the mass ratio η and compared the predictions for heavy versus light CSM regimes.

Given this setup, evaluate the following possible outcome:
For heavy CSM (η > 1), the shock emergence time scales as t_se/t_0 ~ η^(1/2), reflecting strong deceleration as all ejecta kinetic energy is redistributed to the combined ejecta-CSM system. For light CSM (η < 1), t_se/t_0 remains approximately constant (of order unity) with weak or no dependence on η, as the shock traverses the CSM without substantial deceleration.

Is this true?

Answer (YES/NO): NO